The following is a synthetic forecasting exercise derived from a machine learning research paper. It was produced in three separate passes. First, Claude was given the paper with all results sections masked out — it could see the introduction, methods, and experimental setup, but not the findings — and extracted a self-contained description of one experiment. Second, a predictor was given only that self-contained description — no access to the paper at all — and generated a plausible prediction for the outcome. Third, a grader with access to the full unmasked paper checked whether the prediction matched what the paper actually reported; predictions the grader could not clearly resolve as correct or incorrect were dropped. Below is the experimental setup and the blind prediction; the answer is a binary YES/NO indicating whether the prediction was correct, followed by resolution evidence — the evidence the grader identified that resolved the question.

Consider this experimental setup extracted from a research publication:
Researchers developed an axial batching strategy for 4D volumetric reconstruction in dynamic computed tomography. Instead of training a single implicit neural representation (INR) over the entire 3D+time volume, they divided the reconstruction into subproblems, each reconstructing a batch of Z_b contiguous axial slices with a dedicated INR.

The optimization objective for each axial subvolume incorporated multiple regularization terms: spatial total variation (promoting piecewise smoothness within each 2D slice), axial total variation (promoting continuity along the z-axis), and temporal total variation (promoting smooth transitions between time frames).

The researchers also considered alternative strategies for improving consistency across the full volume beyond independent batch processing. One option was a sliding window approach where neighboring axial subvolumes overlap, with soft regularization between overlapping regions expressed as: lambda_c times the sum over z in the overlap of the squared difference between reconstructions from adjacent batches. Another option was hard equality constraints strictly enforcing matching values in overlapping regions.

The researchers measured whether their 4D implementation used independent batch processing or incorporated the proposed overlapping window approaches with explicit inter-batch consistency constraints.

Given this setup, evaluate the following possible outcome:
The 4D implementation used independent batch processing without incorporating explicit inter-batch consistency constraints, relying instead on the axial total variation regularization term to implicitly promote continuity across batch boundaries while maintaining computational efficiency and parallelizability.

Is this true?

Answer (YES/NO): NO